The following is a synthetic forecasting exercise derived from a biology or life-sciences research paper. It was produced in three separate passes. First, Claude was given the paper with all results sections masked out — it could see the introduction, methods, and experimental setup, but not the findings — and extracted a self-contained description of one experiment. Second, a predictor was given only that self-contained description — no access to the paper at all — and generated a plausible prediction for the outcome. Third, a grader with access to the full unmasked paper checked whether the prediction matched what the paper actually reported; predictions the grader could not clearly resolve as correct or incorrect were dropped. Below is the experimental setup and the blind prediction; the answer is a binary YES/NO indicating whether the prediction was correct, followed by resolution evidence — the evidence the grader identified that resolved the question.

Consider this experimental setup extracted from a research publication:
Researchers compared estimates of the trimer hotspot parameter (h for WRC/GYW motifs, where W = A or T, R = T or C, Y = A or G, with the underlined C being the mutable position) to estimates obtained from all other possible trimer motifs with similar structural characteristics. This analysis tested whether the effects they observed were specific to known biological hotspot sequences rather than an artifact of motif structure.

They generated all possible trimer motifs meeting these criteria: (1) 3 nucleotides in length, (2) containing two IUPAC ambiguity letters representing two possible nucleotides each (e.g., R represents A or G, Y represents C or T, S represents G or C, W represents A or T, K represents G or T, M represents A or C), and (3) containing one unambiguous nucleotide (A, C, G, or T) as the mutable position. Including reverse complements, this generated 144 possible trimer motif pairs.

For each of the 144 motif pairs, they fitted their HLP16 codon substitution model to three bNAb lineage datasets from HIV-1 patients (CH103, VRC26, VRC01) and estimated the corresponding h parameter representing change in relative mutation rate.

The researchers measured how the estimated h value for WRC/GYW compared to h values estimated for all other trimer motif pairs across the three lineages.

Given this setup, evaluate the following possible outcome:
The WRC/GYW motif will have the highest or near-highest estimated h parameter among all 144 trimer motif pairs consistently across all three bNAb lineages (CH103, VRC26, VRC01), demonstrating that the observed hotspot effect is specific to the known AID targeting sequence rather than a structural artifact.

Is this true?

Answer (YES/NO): YES